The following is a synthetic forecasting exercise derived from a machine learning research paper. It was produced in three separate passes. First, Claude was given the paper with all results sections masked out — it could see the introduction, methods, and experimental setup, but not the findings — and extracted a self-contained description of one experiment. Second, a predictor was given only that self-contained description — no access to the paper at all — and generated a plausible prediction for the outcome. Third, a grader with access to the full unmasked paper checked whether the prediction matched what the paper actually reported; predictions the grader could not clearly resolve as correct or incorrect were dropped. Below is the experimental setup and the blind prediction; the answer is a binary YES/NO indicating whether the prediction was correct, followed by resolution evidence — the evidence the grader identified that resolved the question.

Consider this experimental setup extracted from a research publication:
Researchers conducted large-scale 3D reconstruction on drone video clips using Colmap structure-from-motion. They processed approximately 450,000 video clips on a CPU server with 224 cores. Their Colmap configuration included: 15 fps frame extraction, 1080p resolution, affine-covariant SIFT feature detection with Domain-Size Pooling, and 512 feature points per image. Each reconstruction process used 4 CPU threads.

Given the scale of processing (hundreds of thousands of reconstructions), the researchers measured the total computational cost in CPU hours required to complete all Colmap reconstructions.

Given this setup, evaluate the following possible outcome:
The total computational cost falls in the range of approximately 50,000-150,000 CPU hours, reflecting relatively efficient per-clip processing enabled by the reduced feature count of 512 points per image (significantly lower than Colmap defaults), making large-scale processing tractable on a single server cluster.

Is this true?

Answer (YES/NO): NO